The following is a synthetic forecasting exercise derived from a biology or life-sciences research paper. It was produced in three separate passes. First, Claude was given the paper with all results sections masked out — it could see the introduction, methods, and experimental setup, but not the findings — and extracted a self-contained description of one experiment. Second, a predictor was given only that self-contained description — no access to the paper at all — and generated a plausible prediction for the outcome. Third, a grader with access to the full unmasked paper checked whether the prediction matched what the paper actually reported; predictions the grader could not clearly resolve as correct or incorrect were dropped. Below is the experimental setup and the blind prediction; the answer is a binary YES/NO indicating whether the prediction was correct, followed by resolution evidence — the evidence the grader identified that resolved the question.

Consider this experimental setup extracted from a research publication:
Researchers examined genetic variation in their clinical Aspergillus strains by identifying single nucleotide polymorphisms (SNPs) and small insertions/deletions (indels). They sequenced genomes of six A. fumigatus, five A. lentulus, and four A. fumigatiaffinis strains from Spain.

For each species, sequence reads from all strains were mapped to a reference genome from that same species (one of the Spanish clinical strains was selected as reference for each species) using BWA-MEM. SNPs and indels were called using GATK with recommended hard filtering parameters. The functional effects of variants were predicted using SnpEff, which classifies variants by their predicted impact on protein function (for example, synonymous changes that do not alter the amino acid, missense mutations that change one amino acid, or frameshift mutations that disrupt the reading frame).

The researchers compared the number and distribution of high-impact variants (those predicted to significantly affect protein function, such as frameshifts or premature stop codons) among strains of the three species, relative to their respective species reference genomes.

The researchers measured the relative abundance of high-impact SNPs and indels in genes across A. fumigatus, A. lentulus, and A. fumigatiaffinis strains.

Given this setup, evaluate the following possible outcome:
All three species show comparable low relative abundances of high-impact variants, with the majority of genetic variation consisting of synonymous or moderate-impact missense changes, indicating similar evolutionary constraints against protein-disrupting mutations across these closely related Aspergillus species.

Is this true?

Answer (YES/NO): NO